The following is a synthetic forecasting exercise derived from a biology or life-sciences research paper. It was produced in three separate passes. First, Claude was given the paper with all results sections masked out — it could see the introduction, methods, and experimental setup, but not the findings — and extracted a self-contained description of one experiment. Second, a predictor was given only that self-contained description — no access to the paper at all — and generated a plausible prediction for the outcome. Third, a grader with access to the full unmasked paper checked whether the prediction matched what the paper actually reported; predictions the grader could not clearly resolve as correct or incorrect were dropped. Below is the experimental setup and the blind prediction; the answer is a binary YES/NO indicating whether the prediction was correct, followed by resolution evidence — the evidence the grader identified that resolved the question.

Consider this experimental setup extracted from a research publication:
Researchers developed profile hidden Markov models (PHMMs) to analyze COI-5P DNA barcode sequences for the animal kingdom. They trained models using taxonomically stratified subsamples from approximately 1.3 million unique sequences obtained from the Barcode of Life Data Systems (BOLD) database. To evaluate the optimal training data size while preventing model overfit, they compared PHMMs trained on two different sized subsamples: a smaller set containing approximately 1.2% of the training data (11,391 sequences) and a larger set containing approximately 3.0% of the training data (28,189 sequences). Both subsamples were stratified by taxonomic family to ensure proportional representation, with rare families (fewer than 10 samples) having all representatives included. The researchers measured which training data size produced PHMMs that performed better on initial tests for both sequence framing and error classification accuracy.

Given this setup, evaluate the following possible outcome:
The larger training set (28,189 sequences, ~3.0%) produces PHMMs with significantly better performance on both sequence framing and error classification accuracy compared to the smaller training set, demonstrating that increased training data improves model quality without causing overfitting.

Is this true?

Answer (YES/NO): NO